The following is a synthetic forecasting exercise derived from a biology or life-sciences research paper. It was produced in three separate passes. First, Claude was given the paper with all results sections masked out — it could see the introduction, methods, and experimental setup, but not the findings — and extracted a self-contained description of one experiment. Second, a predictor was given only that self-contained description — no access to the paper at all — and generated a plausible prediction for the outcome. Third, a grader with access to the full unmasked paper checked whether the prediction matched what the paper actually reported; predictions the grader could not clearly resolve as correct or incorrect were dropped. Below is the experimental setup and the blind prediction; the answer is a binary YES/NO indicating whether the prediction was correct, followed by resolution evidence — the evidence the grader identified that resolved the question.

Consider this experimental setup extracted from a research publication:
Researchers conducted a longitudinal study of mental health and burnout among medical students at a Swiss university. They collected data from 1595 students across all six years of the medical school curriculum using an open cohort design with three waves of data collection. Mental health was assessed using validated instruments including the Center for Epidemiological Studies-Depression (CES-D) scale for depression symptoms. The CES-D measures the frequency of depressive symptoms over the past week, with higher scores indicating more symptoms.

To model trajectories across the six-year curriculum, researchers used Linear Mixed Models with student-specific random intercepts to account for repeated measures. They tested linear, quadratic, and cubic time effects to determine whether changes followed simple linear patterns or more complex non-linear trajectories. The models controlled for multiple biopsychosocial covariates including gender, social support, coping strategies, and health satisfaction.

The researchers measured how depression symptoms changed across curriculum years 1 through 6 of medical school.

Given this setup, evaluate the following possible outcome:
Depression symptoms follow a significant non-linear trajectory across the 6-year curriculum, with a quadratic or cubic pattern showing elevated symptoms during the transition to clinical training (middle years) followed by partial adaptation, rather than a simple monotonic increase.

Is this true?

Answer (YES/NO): NO